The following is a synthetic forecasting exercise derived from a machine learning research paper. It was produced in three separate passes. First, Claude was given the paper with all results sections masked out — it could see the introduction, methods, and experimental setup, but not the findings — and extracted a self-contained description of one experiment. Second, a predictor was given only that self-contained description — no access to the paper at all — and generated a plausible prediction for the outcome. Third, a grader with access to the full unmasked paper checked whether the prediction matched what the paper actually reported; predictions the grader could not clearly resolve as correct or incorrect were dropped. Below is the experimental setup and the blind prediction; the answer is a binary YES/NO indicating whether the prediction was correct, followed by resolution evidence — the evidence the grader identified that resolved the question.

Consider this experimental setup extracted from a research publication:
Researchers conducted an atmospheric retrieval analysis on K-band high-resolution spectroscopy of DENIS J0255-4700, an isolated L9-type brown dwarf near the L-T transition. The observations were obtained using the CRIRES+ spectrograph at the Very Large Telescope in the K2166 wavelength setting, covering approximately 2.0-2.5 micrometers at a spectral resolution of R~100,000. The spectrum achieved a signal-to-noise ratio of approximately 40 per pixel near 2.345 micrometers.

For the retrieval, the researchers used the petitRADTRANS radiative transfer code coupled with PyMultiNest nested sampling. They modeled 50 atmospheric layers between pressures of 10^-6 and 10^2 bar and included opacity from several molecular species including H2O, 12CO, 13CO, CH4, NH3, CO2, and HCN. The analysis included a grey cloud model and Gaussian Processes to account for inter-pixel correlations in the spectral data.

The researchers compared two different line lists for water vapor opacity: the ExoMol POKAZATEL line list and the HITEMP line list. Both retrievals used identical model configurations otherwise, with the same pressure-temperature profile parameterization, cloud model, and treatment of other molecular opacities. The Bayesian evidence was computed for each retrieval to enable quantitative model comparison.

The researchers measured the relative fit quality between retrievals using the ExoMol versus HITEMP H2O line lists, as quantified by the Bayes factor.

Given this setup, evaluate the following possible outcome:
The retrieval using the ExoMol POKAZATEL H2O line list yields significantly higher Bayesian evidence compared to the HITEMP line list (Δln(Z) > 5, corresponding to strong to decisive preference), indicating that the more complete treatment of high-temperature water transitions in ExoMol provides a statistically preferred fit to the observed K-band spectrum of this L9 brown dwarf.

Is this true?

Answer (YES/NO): YES